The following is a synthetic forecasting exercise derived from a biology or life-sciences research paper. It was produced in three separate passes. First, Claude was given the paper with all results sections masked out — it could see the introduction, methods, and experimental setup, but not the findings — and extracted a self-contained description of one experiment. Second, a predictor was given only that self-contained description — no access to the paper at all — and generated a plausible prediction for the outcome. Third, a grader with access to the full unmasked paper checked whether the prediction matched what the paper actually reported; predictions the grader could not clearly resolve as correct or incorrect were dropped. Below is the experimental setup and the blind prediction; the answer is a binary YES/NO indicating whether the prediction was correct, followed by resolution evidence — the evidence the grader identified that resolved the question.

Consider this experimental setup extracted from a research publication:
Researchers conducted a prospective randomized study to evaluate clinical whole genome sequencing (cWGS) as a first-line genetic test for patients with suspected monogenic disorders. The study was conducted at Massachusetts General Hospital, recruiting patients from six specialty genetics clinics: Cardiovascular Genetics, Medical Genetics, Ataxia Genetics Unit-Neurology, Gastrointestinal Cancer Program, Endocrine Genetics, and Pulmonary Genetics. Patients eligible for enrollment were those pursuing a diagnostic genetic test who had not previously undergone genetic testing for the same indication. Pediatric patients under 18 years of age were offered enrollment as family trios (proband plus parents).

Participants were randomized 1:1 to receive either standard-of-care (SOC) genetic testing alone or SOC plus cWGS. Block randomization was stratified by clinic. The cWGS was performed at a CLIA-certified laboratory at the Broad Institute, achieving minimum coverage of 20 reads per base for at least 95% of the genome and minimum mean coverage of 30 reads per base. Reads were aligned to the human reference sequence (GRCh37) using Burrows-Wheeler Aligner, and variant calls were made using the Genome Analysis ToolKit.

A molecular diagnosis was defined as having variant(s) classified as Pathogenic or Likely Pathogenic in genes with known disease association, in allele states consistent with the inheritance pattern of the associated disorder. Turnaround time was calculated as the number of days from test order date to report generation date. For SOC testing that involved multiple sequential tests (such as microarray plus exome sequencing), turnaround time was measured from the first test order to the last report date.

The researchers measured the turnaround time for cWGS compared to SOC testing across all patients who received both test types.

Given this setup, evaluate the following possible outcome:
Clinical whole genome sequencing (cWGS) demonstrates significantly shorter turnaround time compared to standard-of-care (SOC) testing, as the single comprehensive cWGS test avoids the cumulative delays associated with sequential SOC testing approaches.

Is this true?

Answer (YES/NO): NO